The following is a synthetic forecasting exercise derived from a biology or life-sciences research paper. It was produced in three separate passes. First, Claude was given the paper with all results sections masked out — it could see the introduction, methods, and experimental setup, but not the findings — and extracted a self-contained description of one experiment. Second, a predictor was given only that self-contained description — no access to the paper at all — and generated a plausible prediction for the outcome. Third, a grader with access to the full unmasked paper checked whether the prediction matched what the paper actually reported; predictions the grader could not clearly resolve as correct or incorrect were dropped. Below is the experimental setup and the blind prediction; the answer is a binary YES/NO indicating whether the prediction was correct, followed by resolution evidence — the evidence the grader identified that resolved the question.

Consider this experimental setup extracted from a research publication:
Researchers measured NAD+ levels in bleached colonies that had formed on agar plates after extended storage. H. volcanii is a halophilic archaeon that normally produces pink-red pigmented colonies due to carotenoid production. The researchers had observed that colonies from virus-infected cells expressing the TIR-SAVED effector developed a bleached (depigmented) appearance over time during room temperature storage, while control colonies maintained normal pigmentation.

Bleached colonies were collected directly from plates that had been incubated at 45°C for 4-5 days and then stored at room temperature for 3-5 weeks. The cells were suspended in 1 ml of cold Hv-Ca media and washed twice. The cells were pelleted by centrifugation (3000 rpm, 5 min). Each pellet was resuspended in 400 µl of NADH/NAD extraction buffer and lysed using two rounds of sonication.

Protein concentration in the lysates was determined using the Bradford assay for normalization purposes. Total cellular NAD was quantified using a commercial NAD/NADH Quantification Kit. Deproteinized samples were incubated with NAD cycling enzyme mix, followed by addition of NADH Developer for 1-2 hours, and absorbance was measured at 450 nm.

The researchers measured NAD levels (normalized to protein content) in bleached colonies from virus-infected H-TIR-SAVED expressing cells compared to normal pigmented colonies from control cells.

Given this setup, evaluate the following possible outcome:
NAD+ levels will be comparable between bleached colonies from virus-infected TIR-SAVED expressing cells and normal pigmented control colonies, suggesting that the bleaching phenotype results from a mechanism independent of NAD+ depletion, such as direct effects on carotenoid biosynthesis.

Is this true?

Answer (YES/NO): NO